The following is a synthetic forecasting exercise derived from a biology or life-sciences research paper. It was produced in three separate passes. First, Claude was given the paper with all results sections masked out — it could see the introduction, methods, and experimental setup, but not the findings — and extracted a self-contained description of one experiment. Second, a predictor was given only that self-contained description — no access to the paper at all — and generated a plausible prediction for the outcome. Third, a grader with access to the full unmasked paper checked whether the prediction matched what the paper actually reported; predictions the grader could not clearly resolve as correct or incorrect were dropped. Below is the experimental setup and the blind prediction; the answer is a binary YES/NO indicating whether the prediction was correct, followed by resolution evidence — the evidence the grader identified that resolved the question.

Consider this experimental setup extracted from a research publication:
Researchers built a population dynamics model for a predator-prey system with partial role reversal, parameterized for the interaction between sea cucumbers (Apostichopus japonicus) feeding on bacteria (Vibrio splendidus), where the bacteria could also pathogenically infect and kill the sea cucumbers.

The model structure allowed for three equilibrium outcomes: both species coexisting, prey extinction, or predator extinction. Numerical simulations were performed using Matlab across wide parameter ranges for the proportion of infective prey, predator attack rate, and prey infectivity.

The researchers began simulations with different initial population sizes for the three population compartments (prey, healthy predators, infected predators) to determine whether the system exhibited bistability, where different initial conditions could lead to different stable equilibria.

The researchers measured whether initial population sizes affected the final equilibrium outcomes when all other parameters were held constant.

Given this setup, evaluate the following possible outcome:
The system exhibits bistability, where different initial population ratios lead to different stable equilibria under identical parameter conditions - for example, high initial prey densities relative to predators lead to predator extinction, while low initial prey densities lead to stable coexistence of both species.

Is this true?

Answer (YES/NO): NO